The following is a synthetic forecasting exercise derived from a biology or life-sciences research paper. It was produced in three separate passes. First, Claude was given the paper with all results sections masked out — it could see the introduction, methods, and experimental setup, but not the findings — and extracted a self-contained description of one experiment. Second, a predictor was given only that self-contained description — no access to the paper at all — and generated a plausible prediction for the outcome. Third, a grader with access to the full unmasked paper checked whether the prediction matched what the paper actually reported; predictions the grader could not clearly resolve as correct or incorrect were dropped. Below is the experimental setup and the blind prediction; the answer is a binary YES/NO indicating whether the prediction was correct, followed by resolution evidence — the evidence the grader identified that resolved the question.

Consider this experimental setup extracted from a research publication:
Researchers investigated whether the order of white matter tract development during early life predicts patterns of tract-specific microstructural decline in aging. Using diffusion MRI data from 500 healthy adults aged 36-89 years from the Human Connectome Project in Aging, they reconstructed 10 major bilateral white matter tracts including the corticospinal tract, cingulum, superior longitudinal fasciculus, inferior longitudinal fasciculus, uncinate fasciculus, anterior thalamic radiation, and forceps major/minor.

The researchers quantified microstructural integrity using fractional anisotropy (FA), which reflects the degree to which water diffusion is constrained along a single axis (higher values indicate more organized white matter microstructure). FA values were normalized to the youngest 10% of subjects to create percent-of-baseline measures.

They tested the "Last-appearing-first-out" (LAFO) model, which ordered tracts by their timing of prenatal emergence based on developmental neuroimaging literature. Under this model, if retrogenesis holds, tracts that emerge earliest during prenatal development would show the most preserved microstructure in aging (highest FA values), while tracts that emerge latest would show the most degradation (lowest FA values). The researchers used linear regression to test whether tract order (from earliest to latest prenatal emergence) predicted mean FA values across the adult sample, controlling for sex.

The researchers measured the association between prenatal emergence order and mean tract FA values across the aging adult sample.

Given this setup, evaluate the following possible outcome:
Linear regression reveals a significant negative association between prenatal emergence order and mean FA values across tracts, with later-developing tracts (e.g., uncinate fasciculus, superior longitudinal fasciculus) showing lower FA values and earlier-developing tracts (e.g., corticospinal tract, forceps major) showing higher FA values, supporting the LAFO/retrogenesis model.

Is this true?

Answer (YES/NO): NO